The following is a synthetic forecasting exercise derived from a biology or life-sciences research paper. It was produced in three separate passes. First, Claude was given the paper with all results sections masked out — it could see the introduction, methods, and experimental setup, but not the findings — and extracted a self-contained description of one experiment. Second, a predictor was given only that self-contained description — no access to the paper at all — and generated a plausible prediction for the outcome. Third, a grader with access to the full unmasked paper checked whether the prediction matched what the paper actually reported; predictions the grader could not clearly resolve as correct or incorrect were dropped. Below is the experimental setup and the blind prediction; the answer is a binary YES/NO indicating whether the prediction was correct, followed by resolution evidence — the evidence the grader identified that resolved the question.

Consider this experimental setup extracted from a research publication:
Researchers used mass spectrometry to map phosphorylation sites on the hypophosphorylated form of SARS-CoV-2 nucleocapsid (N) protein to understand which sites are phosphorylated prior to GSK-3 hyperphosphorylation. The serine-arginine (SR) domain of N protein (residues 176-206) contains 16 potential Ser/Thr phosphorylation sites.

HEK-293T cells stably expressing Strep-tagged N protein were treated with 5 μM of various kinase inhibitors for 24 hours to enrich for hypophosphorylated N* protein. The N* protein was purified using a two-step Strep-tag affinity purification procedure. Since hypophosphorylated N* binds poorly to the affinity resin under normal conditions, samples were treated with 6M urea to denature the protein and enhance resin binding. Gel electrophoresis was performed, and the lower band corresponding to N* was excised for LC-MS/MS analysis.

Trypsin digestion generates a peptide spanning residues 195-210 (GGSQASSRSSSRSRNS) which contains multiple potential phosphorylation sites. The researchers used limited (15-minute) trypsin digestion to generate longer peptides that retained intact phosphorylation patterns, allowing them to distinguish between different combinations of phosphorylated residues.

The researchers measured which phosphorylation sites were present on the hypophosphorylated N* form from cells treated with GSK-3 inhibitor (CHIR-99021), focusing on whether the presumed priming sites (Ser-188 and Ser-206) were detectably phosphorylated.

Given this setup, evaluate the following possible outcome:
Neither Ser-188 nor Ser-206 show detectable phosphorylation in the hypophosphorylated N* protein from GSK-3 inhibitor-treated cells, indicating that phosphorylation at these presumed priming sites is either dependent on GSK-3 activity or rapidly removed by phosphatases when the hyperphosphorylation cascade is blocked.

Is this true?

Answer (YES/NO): NO